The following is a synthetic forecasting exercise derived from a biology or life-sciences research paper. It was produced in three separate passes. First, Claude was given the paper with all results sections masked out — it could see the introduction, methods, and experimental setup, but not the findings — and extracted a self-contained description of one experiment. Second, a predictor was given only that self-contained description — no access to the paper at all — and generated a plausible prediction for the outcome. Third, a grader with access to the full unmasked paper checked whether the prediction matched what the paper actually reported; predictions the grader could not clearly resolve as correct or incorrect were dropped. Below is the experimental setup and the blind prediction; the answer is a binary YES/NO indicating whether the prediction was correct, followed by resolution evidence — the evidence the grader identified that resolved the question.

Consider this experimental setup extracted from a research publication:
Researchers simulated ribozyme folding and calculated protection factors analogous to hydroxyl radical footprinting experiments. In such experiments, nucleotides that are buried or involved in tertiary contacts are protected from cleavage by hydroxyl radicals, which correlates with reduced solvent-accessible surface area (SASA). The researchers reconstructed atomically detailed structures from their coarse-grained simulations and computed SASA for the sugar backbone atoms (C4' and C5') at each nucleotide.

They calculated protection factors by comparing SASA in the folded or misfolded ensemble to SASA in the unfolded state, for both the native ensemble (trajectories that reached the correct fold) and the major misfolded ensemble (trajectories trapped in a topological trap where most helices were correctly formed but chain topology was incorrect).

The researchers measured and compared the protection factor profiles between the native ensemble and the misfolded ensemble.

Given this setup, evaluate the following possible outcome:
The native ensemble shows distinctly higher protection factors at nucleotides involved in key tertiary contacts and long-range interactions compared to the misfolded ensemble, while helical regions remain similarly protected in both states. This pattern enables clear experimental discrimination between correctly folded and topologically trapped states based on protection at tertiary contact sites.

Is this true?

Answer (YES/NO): NO